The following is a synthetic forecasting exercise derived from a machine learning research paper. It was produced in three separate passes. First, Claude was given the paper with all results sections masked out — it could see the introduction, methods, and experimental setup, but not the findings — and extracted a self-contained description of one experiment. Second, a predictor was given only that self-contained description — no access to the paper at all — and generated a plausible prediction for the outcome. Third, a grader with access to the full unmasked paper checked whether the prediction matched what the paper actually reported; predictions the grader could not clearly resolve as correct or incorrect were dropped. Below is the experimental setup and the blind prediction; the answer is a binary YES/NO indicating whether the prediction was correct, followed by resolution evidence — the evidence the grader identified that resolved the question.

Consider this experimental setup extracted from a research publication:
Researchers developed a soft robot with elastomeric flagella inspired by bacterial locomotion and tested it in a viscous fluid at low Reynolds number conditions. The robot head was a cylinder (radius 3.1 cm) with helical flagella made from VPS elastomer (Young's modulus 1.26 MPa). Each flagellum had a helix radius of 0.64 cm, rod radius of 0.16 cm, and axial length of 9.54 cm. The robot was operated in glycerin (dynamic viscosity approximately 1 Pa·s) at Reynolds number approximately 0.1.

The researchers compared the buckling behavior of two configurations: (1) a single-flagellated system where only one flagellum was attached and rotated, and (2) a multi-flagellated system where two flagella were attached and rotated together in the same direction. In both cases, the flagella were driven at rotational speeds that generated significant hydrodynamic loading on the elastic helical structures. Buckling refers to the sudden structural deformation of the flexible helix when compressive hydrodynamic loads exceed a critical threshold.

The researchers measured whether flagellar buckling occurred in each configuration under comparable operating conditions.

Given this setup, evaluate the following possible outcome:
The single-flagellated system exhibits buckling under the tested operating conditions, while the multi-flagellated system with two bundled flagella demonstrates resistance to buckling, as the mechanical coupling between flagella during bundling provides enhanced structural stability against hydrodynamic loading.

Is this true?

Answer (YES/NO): YES